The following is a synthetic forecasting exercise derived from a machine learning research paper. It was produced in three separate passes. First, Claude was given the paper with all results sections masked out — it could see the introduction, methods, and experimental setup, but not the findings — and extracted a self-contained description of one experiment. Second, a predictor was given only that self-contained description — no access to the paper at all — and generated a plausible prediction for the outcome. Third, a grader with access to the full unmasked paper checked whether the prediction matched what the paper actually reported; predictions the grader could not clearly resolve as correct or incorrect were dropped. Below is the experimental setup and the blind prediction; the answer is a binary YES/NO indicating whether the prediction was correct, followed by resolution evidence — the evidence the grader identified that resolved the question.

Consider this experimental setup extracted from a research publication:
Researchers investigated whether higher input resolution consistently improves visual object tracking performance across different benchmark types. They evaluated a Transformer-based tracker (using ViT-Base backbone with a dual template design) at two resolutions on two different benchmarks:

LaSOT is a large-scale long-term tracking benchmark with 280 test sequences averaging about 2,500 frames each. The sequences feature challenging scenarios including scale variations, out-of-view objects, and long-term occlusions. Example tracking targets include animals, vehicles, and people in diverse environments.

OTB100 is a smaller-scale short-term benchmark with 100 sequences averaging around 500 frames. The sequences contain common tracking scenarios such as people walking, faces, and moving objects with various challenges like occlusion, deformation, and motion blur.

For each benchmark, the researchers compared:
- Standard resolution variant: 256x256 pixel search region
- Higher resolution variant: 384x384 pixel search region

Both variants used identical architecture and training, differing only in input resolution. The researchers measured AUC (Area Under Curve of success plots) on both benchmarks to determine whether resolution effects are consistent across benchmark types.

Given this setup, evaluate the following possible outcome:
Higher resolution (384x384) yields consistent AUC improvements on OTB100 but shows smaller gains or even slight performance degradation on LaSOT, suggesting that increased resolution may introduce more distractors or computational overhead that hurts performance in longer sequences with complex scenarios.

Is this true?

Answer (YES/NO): NO